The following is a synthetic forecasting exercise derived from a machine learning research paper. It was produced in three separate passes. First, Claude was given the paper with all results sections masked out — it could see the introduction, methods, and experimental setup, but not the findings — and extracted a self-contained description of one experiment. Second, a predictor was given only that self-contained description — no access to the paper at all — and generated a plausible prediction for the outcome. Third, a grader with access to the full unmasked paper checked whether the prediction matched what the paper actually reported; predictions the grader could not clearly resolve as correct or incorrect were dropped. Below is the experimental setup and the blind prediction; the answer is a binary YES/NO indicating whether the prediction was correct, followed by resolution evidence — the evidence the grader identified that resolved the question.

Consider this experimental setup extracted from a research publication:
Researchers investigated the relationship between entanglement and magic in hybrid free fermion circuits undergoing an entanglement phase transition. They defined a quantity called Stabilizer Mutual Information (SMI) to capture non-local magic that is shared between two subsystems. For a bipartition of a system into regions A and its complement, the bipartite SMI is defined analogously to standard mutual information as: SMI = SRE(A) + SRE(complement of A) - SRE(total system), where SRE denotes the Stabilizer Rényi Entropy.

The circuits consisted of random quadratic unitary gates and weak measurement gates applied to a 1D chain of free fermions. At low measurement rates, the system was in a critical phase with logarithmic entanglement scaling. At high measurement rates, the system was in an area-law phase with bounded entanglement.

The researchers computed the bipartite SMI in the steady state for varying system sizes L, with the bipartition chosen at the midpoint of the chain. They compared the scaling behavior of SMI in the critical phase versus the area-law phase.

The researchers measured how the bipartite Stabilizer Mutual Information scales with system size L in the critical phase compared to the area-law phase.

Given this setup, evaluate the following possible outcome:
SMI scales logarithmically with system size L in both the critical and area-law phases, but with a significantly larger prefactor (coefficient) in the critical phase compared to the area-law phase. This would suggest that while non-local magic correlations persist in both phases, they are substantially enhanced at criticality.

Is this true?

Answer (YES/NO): NO